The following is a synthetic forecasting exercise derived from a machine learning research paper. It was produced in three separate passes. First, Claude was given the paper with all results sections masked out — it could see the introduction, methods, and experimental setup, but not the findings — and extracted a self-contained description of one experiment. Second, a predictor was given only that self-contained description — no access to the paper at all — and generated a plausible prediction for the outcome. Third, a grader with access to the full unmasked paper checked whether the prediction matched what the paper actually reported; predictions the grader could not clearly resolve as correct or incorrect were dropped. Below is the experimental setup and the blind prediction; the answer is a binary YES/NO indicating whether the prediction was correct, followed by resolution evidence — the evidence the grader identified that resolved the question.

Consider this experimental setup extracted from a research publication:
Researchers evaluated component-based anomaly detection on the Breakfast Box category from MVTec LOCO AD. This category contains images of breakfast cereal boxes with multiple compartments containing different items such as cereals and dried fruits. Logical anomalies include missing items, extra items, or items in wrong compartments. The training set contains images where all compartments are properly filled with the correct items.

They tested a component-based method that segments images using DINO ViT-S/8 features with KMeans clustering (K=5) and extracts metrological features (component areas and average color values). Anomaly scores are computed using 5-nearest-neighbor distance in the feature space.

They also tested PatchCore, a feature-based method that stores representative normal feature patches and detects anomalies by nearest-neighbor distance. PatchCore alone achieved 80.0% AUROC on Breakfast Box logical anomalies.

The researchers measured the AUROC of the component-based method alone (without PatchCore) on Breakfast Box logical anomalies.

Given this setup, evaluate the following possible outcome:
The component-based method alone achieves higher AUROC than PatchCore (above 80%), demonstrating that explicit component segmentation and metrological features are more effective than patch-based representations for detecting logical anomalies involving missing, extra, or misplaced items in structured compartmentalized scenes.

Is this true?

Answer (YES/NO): YES